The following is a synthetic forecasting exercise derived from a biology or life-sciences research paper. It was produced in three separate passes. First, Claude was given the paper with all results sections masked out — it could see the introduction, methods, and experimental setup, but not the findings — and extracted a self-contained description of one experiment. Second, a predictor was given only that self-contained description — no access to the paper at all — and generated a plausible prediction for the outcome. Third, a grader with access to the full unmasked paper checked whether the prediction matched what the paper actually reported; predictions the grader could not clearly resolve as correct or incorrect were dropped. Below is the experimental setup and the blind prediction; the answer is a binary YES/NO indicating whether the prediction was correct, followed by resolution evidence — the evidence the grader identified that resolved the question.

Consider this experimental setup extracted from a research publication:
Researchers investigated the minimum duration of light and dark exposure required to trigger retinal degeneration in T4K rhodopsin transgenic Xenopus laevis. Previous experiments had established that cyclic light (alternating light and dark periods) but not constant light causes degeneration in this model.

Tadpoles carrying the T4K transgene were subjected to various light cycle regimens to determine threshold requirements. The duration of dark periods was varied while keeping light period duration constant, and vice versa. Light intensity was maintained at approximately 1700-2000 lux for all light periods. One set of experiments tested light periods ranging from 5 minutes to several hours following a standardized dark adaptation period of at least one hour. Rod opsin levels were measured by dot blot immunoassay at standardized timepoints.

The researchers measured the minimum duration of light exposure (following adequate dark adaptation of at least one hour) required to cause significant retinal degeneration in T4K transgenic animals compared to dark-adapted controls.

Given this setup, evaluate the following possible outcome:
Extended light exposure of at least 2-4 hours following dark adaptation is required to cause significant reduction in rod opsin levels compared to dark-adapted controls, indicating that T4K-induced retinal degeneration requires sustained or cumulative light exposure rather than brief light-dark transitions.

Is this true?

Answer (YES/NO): NO